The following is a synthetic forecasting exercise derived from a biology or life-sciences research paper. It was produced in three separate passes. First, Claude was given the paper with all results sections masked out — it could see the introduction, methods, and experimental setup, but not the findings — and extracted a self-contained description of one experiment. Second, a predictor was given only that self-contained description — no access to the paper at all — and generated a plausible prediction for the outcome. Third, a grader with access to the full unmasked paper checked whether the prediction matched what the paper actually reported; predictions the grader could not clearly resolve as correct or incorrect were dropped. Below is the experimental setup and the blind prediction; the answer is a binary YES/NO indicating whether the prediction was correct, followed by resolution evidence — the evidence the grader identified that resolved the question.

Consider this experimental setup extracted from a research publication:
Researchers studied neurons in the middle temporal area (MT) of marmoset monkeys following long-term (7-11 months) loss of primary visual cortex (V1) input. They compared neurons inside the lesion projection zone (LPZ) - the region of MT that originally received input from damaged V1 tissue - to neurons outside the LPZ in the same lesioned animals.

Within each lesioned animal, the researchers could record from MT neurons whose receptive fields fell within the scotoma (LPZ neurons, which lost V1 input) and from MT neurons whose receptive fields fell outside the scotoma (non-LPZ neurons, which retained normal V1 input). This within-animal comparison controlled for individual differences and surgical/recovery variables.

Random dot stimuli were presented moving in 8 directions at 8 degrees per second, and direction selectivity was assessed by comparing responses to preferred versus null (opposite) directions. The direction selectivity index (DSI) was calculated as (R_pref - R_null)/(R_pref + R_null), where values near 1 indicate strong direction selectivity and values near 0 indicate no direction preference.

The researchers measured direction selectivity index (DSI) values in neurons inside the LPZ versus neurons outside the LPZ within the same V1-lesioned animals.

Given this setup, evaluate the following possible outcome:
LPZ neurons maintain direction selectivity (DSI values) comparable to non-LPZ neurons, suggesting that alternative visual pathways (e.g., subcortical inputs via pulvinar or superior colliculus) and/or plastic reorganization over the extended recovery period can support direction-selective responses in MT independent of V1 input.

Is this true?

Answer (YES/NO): NO